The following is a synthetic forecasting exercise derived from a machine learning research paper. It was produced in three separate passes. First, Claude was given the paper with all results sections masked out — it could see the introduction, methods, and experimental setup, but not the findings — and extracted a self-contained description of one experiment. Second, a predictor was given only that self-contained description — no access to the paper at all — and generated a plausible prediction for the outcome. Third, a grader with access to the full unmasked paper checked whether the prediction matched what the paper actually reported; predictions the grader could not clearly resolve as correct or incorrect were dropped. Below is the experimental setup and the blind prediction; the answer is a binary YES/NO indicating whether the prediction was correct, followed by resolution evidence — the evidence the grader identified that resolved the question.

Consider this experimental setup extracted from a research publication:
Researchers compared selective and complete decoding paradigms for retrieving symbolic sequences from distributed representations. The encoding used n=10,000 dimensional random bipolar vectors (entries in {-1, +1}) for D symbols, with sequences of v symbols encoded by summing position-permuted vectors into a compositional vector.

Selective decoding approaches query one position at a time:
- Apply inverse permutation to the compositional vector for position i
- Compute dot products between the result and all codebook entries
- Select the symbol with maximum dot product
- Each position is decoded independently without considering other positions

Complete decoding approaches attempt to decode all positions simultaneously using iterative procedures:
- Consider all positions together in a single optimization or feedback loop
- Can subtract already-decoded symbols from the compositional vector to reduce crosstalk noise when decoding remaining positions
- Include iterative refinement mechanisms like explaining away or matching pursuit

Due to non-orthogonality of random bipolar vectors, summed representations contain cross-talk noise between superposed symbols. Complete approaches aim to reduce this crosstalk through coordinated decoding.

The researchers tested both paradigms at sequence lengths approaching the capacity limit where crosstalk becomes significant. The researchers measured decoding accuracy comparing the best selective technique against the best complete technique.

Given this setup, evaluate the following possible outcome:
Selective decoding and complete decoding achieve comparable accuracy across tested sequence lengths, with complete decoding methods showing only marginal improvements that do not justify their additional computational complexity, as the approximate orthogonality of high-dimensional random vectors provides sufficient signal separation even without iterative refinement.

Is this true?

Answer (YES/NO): NO